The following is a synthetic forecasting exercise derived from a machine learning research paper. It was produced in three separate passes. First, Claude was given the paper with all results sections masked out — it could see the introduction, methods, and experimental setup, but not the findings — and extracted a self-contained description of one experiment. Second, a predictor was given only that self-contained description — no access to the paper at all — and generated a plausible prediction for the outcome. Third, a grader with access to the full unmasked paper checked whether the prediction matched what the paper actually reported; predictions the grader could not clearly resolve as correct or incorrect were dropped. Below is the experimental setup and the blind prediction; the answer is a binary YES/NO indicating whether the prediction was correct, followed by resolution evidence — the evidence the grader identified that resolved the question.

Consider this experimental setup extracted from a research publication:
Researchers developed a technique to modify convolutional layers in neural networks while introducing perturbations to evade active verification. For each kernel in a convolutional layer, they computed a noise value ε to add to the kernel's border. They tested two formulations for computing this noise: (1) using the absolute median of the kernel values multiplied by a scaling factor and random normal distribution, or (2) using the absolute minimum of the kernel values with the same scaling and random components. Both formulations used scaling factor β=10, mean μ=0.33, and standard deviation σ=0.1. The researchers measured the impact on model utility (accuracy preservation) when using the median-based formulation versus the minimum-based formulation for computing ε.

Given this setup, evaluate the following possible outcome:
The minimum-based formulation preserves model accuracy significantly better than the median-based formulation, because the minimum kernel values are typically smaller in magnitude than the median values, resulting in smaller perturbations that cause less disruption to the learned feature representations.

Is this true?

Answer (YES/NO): YES